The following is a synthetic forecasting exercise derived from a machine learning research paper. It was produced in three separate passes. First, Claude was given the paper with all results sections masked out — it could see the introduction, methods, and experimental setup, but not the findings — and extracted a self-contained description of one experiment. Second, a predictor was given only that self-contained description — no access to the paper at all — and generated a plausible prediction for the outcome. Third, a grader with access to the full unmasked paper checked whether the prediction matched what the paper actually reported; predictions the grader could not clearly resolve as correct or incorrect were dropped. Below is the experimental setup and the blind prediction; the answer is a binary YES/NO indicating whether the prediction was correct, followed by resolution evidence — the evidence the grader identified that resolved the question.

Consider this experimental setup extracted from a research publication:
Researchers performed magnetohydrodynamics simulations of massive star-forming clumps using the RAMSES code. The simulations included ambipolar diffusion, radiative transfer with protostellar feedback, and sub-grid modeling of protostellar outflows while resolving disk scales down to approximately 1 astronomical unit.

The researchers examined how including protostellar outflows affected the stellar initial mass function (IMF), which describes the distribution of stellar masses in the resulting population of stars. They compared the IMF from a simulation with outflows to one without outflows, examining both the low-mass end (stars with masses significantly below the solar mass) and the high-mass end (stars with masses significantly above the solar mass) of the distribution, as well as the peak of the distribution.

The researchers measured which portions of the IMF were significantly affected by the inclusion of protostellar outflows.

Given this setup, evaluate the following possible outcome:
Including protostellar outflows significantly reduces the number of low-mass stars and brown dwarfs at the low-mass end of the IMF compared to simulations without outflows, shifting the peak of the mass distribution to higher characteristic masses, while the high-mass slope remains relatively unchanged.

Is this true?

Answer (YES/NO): NO